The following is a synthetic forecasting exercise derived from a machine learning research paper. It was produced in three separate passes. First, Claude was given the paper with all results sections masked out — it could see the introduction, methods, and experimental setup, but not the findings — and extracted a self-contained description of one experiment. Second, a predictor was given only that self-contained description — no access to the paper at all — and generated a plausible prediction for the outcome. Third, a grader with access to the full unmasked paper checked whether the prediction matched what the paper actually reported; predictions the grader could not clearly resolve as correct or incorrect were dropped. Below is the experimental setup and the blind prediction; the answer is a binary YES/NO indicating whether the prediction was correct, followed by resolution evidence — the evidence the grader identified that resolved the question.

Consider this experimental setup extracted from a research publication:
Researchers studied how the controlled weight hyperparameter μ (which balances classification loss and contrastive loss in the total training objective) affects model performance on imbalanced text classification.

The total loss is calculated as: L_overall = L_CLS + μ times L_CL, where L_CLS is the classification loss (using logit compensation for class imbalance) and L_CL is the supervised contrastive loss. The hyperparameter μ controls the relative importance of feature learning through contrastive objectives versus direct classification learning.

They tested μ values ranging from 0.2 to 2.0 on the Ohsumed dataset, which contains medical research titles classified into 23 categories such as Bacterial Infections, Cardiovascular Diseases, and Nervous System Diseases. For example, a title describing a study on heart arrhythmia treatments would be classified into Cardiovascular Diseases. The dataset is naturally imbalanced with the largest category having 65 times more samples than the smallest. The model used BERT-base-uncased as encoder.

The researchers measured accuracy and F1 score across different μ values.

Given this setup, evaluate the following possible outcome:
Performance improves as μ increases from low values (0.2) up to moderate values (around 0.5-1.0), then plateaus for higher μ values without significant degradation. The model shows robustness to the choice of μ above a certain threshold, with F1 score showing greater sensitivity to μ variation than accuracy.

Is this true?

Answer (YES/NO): NO